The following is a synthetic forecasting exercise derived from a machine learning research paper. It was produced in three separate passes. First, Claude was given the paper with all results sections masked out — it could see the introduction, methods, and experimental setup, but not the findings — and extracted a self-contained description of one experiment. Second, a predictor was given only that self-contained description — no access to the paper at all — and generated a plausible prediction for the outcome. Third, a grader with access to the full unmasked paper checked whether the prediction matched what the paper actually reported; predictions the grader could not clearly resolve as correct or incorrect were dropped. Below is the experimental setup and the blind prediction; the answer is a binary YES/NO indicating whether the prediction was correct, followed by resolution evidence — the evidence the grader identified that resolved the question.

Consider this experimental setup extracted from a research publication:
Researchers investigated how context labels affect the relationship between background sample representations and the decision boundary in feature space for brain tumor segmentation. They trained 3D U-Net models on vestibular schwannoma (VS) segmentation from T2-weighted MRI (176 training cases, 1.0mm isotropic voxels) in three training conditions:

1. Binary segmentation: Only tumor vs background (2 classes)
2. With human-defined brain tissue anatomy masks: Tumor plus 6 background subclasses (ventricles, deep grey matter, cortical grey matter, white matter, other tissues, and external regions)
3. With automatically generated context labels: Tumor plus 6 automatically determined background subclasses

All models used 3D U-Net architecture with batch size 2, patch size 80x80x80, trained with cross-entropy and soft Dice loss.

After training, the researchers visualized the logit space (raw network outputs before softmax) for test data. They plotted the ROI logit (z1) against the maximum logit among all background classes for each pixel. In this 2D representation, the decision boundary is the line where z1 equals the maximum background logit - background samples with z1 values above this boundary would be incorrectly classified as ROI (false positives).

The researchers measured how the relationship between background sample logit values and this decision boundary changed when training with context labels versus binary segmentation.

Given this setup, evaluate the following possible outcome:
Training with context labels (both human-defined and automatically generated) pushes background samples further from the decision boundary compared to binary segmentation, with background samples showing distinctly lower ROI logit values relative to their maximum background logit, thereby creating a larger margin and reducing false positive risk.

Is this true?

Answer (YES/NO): YES